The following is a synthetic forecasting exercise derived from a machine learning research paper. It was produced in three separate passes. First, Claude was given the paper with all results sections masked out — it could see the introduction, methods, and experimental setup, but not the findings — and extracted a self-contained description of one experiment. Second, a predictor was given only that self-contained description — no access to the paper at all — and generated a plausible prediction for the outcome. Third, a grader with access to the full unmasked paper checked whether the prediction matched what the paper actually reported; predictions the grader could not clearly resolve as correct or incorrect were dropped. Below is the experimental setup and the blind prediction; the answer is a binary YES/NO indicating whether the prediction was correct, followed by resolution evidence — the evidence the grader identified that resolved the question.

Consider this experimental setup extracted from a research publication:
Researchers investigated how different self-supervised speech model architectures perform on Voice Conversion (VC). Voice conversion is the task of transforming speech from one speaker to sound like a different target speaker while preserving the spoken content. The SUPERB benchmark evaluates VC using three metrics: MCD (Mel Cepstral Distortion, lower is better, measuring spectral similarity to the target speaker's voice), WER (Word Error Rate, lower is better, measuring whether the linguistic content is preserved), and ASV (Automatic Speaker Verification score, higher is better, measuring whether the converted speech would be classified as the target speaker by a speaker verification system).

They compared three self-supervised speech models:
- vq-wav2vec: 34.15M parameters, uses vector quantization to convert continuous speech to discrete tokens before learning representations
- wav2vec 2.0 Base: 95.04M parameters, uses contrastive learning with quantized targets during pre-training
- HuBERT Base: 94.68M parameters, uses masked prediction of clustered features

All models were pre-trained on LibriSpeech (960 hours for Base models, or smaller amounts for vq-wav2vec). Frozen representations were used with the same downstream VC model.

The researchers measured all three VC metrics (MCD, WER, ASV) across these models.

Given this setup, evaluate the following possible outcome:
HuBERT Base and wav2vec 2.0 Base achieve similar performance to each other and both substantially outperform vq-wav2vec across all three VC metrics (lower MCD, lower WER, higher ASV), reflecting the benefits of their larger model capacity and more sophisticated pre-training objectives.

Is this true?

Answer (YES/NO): NO